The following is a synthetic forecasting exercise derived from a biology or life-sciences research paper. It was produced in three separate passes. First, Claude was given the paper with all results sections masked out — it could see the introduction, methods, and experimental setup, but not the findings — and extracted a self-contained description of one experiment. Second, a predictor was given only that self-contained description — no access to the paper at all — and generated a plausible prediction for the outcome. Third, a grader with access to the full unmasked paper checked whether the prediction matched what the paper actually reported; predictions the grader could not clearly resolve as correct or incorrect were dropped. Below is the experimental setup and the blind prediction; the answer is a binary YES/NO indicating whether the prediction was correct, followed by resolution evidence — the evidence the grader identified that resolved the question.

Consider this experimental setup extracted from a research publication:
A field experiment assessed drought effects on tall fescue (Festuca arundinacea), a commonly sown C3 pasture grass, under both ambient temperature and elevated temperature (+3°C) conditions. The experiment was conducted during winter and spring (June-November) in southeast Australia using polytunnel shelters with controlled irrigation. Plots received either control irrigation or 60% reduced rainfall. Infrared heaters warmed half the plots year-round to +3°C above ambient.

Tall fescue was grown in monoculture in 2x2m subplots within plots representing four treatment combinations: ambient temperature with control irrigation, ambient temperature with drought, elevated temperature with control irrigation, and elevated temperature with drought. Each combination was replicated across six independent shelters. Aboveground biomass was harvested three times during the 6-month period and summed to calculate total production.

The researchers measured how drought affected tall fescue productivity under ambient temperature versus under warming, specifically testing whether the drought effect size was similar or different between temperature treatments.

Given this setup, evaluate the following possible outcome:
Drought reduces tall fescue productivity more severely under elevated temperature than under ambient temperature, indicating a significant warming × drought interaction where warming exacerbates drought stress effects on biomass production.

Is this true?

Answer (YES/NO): NO